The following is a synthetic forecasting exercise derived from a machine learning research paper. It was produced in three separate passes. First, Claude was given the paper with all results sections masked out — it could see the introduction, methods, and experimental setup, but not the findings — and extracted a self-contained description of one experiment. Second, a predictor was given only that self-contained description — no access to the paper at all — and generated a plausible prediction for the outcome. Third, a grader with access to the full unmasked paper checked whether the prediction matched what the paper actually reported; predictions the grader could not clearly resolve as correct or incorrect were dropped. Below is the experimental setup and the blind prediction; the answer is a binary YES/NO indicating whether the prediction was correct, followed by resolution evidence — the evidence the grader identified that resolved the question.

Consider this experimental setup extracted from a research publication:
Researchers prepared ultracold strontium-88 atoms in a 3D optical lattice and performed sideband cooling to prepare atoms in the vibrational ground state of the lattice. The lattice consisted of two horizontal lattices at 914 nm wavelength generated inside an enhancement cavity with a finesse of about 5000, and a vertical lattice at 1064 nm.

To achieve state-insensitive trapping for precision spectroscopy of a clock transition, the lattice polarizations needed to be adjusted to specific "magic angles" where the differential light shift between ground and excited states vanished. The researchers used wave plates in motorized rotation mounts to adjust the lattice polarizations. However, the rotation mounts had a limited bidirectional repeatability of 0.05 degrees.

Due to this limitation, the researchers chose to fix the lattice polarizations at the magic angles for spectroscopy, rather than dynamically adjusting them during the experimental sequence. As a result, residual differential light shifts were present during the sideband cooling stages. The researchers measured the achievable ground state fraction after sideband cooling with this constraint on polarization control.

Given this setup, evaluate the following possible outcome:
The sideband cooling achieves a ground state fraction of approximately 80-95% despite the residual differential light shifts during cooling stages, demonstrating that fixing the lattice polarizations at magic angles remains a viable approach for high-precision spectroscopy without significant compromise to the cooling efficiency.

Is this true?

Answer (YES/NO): NO